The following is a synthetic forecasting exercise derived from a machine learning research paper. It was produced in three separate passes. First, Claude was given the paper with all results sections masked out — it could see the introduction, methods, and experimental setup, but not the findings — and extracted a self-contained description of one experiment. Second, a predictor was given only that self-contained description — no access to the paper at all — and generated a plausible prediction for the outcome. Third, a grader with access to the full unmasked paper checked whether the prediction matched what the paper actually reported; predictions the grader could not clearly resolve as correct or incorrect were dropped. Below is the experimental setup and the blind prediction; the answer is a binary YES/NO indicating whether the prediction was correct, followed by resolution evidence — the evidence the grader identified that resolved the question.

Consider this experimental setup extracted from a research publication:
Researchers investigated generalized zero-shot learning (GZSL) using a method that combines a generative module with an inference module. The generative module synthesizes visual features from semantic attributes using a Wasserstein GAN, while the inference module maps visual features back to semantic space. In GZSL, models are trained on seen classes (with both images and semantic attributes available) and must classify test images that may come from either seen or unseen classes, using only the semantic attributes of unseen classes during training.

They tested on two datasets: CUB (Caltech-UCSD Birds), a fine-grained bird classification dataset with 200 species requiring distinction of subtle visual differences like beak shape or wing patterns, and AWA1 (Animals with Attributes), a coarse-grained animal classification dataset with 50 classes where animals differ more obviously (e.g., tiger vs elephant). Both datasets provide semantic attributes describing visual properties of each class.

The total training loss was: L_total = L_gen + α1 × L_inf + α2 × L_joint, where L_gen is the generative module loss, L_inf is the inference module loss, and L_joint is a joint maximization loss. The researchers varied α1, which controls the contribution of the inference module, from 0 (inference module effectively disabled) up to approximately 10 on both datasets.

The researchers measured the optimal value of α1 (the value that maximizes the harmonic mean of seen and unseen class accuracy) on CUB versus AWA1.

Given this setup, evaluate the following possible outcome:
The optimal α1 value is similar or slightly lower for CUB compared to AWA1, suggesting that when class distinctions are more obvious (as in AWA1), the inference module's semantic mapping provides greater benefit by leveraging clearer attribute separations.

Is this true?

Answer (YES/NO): NO